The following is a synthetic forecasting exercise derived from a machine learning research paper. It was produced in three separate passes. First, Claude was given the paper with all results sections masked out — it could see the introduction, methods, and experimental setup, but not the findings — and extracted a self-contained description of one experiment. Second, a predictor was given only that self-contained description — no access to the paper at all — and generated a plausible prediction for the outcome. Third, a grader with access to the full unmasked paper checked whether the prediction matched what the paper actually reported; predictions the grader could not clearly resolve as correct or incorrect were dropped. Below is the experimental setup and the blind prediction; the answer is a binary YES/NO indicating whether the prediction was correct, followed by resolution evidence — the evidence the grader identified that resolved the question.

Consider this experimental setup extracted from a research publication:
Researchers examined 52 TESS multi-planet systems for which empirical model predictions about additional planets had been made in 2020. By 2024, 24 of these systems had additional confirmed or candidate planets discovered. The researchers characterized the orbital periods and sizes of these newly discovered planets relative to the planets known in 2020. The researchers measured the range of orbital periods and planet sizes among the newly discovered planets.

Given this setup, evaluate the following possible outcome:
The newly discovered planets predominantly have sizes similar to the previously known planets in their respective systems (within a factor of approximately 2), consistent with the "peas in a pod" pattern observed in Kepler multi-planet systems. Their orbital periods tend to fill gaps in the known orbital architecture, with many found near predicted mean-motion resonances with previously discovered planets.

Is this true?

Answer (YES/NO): NO